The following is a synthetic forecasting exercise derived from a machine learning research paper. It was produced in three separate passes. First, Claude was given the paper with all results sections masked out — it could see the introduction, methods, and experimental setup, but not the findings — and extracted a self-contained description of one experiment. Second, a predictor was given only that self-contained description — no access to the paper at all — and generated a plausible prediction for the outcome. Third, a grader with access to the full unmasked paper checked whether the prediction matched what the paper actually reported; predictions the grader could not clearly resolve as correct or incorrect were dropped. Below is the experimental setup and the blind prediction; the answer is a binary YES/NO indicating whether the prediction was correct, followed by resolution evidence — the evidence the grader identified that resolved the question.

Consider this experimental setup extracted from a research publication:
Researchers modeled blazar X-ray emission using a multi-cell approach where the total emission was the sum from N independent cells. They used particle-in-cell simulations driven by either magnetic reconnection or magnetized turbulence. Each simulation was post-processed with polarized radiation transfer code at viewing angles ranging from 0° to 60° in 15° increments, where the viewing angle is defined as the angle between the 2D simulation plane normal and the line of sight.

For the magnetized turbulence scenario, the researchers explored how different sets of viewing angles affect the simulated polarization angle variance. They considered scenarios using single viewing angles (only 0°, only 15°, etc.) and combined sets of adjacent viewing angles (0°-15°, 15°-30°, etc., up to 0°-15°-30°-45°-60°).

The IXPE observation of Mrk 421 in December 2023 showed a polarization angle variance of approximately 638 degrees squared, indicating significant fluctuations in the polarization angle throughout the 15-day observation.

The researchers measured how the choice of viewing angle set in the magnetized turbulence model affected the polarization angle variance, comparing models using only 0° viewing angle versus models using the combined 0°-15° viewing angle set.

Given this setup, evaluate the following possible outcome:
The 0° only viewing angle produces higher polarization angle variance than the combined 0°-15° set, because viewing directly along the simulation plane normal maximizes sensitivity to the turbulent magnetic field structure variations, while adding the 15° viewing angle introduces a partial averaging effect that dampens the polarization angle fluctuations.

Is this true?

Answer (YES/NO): YES